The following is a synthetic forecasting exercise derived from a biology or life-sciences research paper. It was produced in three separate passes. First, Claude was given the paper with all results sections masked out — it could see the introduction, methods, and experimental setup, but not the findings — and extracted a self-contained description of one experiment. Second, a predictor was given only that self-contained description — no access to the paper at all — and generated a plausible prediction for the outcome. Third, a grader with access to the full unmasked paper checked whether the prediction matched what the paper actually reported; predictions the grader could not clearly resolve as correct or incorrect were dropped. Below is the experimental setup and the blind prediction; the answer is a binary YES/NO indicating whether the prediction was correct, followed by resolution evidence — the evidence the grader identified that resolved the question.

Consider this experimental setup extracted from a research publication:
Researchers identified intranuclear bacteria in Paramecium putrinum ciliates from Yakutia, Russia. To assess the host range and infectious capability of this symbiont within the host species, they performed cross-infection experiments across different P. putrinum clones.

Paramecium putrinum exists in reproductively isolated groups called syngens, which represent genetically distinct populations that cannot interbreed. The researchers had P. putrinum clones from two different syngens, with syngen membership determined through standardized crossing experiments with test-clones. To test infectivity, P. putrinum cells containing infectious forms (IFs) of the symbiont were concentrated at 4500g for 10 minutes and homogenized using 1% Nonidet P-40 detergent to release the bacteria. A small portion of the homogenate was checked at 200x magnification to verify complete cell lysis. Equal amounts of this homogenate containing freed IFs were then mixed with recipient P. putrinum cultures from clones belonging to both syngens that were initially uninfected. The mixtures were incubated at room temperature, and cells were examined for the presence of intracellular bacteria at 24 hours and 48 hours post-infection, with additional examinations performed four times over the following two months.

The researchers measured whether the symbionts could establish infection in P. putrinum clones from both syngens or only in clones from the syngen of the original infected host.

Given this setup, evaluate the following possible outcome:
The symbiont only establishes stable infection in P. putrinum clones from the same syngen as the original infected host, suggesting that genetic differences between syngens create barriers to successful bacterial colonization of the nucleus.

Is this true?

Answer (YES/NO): NO